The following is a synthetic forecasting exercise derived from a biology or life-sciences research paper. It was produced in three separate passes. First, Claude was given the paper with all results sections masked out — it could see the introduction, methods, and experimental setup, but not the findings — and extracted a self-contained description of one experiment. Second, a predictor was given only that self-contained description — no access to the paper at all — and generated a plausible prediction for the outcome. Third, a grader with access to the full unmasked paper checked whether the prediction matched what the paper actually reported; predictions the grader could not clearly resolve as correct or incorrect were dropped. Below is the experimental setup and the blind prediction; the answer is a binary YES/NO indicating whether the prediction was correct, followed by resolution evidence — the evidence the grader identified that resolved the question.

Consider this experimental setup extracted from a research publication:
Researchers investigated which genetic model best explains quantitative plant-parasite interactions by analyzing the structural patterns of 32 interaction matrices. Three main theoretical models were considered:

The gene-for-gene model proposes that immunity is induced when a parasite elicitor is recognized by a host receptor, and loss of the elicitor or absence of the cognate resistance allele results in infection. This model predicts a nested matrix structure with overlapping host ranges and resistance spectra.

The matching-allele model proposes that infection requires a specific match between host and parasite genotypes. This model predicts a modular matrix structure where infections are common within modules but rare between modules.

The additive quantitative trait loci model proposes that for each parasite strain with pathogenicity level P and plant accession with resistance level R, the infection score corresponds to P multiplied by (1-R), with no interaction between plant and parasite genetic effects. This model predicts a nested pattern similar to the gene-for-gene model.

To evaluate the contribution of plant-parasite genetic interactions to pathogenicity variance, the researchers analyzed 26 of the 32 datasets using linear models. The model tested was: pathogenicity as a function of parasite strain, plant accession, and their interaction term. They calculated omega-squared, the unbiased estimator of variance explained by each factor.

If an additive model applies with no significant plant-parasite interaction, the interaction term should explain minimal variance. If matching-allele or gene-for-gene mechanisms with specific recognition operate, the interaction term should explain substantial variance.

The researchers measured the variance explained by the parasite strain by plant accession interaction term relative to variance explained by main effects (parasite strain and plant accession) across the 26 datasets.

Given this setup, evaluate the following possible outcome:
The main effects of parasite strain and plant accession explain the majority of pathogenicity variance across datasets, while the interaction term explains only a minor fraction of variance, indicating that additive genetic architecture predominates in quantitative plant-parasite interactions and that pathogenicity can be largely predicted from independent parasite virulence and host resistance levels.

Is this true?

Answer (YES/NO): YES